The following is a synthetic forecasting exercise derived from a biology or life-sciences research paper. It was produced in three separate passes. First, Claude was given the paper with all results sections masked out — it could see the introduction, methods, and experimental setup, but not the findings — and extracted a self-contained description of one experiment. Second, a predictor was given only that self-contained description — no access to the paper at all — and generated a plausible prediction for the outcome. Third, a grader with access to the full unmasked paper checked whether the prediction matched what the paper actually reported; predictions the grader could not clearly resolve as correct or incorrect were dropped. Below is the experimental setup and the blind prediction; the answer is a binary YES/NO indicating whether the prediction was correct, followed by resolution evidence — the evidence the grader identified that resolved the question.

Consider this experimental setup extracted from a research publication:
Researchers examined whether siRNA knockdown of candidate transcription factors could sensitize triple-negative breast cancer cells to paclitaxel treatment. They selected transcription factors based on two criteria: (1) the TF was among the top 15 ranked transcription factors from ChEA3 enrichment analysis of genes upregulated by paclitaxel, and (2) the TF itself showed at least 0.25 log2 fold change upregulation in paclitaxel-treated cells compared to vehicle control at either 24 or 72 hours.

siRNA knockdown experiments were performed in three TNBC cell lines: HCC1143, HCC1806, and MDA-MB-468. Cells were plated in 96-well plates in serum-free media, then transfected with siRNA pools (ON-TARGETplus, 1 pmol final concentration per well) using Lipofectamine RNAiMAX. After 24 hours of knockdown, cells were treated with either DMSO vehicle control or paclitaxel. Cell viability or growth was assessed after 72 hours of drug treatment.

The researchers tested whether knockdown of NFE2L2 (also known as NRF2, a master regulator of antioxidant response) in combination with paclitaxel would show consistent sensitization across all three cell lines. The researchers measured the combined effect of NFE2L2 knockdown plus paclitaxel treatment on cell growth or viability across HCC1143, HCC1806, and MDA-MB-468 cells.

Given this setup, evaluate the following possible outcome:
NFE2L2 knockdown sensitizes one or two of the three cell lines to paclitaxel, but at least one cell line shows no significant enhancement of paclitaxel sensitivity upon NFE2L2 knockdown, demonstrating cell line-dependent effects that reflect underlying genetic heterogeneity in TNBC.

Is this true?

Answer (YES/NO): YES